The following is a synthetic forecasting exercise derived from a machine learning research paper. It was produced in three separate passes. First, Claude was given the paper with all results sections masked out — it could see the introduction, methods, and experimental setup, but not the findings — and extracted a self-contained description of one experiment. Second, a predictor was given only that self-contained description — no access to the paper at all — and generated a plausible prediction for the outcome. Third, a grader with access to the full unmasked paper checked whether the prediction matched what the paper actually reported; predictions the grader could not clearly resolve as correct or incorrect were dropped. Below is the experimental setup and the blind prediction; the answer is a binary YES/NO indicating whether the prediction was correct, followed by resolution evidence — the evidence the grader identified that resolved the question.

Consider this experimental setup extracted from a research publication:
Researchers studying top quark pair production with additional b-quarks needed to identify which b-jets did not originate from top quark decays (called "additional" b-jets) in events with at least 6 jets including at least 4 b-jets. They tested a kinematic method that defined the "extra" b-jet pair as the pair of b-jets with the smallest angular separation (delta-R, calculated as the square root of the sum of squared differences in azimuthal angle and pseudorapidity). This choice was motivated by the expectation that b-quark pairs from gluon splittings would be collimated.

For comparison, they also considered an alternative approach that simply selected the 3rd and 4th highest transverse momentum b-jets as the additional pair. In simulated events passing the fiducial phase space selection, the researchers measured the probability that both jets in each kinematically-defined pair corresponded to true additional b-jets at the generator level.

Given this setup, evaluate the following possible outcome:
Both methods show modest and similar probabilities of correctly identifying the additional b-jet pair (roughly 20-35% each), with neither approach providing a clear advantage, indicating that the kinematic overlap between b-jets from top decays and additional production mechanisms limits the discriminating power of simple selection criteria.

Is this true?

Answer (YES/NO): NO